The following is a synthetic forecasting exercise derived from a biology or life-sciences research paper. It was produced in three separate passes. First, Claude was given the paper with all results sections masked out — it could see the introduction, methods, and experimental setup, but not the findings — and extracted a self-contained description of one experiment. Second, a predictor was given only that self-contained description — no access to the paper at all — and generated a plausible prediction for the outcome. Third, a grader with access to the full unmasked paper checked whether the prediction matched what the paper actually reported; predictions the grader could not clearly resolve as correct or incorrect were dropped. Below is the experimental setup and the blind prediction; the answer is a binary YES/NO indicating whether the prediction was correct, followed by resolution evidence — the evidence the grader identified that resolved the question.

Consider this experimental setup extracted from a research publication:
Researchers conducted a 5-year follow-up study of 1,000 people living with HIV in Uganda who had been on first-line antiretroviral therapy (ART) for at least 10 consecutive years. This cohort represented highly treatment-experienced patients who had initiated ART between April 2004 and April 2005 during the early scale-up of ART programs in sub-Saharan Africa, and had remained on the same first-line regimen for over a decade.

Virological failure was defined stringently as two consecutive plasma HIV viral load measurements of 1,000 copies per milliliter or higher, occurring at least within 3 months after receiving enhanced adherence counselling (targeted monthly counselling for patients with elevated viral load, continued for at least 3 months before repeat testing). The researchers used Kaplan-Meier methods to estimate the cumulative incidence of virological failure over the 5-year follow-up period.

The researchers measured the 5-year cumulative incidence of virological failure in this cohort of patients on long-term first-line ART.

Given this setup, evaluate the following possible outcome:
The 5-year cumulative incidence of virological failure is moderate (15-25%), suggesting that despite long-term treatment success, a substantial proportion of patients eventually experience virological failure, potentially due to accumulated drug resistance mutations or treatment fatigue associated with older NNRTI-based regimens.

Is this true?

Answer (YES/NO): NO